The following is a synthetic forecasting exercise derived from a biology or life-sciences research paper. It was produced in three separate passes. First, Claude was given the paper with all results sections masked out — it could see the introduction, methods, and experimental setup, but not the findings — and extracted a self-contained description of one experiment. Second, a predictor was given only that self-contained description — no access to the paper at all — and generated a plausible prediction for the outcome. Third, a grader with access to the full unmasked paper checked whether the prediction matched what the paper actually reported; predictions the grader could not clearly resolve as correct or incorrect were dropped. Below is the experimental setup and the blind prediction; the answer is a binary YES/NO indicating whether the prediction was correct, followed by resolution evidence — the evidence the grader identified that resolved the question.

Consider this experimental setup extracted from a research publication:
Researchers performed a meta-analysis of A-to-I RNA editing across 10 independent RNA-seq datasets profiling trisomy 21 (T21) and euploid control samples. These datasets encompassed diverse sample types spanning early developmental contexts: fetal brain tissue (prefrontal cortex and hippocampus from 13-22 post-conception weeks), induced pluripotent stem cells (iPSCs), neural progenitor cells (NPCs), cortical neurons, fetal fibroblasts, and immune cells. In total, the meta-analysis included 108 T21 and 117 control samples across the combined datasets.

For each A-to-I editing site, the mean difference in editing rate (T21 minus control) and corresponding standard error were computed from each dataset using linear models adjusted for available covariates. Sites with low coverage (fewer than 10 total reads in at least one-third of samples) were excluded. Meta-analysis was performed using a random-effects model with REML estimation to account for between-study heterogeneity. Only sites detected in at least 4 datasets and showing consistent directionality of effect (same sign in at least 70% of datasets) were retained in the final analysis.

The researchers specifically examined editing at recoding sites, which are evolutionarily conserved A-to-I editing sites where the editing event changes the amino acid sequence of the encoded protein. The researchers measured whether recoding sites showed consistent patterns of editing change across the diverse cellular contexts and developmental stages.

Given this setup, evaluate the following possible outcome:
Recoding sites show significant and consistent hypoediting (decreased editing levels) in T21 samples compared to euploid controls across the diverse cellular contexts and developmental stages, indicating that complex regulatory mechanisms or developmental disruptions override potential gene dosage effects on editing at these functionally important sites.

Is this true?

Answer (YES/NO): NO